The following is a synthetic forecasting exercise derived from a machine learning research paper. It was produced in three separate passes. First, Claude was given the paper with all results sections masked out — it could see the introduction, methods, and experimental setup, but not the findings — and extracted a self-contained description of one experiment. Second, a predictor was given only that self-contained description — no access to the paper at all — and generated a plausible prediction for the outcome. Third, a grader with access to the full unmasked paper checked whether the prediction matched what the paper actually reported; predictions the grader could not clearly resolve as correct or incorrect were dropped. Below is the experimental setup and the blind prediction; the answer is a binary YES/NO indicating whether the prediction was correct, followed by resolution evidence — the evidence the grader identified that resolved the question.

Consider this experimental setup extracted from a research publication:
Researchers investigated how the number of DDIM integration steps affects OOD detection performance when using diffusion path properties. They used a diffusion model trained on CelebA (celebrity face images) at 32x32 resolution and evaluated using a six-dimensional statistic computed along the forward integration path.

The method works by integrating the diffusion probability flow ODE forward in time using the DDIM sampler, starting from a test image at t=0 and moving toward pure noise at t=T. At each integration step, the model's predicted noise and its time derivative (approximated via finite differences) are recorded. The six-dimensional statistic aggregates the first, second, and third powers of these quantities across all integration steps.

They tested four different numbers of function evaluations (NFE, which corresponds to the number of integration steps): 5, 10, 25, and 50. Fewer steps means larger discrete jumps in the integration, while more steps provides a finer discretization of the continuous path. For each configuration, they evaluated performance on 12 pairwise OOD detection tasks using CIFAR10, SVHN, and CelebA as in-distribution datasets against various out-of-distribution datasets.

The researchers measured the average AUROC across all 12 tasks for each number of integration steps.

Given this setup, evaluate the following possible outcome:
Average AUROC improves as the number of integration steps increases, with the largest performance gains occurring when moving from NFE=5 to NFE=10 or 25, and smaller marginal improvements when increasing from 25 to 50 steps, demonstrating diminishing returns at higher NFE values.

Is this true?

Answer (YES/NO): NO